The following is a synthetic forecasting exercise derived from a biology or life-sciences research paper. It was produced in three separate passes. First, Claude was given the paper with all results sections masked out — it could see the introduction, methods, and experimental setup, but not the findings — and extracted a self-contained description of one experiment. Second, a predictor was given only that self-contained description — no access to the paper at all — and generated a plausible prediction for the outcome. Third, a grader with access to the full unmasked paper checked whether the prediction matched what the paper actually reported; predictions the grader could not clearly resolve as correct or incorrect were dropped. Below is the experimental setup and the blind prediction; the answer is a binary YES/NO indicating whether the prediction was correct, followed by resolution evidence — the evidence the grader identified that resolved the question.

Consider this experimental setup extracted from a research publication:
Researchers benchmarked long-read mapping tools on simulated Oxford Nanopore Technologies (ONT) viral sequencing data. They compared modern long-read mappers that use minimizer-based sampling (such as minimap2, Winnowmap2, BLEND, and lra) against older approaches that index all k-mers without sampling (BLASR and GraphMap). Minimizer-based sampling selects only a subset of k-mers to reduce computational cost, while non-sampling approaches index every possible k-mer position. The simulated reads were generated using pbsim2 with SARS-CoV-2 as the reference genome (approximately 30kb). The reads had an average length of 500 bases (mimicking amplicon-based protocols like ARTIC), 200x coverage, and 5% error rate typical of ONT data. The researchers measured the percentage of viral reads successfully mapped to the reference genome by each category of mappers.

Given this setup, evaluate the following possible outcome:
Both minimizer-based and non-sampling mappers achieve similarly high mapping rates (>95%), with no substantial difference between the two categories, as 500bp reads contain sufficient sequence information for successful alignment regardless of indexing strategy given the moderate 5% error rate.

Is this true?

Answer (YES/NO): NO